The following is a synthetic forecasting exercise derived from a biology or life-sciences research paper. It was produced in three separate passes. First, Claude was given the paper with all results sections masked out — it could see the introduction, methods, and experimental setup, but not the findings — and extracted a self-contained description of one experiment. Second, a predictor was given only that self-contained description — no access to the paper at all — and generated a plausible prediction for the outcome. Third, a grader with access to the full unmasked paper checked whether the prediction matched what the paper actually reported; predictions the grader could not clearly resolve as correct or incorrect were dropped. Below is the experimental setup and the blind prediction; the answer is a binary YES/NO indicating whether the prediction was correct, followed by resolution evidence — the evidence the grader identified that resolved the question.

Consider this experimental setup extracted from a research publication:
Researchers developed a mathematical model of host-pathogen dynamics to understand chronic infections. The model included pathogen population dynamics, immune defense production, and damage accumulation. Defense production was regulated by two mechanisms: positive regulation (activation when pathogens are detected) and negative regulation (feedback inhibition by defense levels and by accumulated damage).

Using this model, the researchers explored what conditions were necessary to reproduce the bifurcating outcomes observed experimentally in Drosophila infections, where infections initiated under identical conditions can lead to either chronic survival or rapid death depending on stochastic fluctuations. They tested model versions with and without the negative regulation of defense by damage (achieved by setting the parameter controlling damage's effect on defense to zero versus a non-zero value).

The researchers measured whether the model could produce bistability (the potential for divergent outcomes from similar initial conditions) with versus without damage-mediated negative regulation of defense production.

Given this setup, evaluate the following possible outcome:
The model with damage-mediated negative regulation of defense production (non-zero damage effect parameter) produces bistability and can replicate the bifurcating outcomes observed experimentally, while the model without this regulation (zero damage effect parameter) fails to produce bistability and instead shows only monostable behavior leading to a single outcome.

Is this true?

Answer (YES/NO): YES